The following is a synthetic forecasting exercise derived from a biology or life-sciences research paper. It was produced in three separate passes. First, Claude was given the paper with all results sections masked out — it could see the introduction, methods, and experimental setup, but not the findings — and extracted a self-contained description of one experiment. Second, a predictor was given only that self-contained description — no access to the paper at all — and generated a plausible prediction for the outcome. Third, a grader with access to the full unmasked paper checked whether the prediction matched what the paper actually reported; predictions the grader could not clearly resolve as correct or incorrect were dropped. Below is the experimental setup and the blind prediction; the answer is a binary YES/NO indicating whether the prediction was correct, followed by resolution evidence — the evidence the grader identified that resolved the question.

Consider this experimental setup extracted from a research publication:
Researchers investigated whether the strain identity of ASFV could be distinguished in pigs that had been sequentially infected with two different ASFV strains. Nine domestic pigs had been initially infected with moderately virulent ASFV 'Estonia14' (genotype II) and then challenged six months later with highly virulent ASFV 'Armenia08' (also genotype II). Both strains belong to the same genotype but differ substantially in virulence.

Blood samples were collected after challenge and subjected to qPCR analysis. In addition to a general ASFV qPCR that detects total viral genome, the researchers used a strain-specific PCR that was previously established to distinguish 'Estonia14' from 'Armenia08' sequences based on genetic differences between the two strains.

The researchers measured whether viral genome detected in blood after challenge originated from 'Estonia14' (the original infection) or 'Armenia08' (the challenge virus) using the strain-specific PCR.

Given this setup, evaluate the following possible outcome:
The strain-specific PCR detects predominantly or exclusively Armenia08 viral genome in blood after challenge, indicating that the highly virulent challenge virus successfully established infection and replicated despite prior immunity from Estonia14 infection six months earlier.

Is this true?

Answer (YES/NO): YES